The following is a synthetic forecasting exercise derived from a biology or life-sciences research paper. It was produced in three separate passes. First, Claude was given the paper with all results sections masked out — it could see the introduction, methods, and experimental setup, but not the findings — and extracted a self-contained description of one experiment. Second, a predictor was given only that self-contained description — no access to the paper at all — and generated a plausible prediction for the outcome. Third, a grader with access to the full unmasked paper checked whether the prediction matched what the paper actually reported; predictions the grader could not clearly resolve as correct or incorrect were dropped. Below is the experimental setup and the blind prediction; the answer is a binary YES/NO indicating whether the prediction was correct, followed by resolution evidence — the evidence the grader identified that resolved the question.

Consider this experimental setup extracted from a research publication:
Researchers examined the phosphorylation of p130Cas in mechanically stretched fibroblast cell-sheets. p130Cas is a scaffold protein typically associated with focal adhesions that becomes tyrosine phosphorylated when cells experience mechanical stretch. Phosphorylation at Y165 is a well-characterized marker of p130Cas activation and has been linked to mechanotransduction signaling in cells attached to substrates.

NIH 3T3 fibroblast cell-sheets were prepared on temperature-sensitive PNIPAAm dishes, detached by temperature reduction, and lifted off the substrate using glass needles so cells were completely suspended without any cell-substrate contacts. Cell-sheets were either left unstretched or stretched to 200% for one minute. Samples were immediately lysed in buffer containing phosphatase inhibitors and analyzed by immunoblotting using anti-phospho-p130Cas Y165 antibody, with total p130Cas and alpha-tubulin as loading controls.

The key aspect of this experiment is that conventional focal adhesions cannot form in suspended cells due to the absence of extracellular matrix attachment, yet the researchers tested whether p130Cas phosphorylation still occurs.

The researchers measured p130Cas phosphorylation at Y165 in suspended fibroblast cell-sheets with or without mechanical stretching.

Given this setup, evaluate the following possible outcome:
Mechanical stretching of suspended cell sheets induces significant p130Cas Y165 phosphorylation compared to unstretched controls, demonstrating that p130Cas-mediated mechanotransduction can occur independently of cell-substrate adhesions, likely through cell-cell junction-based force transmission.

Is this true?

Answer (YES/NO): YES